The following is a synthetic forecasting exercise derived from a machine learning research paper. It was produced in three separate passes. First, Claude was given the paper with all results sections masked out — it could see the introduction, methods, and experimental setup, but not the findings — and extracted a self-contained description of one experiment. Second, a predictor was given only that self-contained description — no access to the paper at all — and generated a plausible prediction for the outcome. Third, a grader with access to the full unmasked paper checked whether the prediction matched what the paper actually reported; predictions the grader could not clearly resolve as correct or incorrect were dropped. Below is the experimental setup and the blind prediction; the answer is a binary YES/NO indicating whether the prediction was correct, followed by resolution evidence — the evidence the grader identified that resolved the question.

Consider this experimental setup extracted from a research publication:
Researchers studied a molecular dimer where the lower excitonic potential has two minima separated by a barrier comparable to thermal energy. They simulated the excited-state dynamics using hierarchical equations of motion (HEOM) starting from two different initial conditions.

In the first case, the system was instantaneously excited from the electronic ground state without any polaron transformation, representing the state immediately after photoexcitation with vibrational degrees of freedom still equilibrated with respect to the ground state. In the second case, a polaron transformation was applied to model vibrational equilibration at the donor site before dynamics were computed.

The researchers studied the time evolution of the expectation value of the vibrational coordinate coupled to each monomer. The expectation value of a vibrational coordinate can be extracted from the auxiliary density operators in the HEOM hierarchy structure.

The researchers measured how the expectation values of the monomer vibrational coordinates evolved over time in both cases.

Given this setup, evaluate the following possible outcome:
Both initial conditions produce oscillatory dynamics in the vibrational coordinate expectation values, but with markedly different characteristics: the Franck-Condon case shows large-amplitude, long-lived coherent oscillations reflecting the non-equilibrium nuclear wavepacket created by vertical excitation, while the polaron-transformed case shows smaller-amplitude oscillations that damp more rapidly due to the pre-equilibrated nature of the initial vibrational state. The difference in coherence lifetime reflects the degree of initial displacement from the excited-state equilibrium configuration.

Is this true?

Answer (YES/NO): NO